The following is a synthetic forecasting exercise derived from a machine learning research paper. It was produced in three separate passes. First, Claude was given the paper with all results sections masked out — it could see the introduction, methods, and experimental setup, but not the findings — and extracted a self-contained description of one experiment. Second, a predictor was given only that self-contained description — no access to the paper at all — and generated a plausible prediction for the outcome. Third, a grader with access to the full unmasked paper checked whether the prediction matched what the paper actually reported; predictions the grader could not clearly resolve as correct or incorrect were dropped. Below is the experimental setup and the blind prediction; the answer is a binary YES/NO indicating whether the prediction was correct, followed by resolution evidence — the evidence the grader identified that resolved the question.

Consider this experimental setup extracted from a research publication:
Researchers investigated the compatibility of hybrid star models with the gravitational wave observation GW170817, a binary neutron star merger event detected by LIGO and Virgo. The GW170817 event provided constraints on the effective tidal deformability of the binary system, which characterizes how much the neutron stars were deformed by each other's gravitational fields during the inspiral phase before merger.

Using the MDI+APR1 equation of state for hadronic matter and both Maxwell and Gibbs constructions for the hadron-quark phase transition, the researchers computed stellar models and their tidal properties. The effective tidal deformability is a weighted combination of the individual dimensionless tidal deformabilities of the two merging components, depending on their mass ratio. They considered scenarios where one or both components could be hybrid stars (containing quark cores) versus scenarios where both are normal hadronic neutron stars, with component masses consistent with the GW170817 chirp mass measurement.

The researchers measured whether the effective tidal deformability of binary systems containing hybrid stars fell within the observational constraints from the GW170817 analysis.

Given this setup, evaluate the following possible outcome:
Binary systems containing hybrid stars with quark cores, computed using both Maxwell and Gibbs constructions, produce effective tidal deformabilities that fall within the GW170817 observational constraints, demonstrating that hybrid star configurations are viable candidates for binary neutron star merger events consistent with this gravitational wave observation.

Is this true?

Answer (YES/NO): YES